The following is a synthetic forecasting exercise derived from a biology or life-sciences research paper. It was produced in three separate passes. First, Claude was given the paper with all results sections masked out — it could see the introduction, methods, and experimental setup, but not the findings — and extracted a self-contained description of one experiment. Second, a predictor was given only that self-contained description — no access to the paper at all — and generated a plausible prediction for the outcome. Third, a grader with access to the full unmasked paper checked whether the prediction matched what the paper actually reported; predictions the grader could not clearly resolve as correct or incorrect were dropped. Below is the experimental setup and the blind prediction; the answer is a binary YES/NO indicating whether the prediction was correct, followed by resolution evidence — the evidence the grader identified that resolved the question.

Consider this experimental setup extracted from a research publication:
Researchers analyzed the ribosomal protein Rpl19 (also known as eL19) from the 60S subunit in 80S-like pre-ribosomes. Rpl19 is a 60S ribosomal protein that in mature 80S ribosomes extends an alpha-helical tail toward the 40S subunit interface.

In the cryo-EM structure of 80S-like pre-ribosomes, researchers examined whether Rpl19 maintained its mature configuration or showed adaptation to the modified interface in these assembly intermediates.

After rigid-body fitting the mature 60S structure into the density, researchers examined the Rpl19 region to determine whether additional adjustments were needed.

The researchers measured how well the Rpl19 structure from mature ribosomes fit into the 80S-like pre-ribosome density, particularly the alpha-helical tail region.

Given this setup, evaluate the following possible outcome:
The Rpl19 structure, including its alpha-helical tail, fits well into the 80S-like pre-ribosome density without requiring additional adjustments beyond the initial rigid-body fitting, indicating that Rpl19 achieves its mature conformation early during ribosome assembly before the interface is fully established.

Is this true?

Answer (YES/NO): NO